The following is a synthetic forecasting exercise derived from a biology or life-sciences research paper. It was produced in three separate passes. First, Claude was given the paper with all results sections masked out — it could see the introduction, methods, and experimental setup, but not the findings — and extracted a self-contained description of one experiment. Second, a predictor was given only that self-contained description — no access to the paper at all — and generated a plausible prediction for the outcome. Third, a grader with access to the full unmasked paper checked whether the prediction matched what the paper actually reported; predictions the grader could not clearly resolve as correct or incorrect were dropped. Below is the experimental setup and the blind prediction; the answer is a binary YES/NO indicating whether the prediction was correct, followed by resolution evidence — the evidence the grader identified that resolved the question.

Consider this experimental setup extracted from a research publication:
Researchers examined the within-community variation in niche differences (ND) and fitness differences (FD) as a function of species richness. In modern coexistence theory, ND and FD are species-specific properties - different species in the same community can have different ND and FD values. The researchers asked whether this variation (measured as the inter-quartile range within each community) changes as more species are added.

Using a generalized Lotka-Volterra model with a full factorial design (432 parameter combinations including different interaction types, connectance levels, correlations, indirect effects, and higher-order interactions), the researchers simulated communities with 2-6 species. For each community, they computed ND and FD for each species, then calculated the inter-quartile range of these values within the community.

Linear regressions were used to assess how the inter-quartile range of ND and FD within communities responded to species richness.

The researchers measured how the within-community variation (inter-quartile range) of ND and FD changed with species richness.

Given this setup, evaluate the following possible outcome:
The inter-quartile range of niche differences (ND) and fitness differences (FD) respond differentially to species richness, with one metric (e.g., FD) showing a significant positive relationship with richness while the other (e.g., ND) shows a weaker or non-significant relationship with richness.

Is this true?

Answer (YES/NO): NO